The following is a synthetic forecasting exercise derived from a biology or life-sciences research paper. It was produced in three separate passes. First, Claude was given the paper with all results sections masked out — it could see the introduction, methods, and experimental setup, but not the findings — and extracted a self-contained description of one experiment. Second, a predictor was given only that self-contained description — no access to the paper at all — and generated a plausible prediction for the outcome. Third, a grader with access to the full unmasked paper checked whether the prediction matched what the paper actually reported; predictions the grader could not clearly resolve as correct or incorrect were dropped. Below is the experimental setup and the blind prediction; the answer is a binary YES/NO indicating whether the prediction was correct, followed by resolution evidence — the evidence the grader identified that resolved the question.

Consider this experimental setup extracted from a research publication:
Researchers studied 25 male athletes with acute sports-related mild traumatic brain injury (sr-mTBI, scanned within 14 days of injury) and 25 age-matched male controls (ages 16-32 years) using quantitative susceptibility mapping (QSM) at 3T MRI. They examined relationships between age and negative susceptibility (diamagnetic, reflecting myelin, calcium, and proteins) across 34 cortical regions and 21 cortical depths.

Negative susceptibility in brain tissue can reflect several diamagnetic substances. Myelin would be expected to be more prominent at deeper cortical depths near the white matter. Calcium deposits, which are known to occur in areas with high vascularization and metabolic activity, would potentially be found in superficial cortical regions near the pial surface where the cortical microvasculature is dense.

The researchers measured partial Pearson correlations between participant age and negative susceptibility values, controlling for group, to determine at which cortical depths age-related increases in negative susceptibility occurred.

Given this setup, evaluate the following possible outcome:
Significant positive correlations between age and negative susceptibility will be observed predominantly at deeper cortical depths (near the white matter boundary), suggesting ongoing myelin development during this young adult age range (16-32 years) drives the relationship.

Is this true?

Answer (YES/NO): NO